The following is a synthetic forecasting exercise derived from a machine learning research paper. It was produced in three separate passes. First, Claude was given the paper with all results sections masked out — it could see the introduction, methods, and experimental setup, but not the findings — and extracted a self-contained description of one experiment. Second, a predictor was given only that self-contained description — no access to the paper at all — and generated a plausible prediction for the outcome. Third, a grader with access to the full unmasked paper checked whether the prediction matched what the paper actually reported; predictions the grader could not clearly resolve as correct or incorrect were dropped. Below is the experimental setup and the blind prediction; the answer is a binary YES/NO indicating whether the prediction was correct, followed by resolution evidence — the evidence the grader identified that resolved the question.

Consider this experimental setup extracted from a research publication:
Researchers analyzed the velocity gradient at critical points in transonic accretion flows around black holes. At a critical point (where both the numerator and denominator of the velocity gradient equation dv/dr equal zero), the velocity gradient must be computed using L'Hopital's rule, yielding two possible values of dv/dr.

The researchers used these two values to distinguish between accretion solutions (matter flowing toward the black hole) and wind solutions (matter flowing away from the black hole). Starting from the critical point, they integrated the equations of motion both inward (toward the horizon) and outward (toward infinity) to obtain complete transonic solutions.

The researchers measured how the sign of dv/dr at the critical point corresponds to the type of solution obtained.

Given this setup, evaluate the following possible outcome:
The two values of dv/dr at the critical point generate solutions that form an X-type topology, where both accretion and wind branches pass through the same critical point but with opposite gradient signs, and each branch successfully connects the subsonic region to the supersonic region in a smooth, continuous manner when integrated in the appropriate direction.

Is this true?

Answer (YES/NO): YES